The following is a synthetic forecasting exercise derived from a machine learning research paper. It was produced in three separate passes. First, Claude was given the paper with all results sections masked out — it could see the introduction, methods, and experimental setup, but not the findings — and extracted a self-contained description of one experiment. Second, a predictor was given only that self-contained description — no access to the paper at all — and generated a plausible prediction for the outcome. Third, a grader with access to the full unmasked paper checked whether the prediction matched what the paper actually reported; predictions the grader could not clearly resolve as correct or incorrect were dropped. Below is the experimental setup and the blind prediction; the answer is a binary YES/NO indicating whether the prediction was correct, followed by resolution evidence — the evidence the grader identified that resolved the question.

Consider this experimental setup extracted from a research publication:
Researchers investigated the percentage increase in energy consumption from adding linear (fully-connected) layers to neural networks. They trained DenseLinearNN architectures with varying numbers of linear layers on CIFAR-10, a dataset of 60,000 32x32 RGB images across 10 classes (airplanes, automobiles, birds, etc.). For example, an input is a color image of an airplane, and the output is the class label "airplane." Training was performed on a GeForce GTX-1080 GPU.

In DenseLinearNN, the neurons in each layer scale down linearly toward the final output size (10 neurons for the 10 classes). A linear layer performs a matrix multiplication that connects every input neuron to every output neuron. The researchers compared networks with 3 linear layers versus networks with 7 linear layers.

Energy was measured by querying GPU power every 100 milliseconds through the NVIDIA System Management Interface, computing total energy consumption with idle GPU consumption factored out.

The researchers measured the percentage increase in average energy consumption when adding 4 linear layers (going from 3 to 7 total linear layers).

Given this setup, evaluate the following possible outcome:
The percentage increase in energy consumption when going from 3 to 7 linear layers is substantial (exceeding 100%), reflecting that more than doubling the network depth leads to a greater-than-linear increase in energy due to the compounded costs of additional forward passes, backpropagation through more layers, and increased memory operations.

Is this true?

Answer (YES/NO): NO